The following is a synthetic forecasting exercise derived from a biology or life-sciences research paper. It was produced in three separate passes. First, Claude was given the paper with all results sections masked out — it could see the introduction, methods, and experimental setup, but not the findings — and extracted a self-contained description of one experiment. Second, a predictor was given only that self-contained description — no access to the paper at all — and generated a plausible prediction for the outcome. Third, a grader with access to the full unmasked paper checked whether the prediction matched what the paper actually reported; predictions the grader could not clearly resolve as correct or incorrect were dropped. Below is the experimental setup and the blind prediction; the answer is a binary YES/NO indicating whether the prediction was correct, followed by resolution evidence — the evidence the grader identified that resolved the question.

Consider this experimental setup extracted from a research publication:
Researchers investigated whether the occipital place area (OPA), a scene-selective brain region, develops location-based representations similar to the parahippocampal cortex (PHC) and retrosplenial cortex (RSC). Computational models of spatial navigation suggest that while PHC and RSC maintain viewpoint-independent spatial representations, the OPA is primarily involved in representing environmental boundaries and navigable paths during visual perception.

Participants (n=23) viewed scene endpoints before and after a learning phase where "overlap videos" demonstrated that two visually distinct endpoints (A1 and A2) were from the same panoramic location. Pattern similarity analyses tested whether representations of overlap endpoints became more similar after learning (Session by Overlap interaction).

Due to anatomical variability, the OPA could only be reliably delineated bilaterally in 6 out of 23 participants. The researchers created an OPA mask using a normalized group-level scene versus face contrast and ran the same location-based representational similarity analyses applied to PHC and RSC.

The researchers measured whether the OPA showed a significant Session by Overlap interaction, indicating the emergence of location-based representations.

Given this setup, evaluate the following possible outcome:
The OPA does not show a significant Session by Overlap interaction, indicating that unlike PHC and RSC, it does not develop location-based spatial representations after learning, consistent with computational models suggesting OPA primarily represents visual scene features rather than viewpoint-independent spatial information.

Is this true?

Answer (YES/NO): YES